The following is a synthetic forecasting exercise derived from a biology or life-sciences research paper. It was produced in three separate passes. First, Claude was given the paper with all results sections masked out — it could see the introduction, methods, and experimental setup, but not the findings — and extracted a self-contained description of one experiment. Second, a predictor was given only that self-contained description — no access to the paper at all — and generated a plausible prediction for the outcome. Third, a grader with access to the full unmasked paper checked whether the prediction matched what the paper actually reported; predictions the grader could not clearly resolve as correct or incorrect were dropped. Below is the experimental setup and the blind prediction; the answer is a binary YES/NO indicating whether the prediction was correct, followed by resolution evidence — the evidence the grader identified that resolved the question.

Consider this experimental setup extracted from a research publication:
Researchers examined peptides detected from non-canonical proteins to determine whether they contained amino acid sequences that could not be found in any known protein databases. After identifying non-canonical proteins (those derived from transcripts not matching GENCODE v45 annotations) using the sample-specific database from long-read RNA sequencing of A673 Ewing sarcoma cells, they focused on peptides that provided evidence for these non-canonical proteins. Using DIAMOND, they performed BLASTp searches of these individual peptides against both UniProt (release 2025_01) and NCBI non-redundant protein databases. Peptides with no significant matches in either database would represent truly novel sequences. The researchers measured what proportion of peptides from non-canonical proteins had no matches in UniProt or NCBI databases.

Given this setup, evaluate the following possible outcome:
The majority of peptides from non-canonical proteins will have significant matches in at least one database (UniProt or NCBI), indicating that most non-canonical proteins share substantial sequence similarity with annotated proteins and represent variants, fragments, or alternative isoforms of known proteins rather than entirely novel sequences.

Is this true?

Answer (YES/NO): YES